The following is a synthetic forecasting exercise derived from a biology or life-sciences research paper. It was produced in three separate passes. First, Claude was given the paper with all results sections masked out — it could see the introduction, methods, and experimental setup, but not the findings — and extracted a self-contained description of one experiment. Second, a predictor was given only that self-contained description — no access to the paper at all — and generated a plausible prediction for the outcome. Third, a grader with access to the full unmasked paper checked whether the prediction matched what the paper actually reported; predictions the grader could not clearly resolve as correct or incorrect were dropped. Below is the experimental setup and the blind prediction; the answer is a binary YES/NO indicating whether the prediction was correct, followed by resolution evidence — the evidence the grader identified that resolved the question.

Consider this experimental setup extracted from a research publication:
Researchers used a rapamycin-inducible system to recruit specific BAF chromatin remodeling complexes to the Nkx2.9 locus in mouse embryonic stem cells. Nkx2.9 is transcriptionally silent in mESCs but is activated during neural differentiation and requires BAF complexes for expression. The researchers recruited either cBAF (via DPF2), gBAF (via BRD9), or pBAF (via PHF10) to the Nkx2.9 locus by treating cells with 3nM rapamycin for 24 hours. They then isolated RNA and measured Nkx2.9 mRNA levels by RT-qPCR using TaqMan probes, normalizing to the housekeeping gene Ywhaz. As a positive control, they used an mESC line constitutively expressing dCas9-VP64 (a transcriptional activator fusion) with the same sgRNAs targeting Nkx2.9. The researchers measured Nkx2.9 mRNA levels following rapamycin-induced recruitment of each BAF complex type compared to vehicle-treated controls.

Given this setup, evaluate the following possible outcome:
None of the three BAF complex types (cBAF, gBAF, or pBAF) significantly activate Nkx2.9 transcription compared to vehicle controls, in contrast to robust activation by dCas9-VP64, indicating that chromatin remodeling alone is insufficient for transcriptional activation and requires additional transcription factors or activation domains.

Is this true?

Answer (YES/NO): NO